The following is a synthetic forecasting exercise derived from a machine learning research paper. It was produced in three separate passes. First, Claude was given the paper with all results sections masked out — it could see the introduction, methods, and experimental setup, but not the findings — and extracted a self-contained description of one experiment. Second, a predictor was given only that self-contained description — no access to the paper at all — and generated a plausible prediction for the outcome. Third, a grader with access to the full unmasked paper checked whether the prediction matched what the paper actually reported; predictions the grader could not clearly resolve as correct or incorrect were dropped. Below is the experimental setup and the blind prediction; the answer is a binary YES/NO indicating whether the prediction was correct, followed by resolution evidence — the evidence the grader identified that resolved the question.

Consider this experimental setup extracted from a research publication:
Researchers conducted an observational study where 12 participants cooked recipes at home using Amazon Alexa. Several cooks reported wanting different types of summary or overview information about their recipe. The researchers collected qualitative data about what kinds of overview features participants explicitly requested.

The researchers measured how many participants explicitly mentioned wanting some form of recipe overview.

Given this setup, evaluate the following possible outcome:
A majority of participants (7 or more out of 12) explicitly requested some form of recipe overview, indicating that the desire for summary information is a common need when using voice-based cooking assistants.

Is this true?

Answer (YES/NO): NO